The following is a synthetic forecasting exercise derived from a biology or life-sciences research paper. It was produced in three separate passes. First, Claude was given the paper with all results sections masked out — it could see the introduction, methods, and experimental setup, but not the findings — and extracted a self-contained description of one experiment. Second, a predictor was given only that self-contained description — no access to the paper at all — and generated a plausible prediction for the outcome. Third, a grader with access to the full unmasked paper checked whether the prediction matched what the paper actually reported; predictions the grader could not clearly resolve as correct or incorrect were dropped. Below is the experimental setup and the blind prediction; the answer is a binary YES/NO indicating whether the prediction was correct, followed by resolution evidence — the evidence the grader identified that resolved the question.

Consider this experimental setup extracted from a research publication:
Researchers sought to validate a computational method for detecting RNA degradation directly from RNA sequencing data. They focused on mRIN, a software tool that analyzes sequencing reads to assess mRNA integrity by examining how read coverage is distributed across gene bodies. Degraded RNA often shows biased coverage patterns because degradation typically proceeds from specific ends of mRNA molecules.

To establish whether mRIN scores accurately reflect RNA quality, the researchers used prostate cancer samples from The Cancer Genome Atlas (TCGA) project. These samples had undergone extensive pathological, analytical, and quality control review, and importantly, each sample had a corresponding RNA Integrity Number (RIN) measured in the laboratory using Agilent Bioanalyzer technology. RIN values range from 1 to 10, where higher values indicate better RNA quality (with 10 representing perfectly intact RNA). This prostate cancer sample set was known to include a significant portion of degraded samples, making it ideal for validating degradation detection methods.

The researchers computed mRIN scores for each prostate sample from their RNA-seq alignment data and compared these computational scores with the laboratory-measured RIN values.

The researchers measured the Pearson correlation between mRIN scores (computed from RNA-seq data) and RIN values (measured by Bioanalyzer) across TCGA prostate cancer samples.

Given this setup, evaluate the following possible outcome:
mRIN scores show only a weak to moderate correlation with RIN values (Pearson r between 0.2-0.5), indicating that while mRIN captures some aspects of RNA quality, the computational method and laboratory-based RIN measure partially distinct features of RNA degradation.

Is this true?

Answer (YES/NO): NO